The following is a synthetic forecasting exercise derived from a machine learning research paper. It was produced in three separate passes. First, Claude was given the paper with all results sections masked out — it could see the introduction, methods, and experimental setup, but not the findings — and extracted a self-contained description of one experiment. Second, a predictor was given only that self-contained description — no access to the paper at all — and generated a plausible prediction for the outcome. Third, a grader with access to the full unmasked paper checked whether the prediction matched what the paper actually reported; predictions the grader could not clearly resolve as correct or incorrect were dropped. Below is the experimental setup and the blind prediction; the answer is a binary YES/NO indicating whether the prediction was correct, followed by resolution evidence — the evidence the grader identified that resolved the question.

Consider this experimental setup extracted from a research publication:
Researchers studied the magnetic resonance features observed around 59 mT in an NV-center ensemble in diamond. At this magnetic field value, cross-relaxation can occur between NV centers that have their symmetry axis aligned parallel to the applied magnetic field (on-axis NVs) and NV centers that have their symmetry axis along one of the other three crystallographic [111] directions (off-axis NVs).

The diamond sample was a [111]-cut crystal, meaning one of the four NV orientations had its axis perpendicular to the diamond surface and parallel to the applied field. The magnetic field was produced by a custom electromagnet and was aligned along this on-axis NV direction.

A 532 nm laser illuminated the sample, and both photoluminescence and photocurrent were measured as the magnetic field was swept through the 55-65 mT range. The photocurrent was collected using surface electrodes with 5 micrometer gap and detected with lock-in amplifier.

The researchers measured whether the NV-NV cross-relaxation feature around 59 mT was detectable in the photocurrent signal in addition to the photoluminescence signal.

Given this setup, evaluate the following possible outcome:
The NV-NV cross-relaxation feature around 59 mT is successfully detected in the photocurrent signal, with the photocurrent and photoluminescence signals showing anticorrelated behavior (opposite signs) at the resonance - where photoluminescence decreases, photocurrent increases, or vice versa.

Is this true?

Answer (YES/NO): NO